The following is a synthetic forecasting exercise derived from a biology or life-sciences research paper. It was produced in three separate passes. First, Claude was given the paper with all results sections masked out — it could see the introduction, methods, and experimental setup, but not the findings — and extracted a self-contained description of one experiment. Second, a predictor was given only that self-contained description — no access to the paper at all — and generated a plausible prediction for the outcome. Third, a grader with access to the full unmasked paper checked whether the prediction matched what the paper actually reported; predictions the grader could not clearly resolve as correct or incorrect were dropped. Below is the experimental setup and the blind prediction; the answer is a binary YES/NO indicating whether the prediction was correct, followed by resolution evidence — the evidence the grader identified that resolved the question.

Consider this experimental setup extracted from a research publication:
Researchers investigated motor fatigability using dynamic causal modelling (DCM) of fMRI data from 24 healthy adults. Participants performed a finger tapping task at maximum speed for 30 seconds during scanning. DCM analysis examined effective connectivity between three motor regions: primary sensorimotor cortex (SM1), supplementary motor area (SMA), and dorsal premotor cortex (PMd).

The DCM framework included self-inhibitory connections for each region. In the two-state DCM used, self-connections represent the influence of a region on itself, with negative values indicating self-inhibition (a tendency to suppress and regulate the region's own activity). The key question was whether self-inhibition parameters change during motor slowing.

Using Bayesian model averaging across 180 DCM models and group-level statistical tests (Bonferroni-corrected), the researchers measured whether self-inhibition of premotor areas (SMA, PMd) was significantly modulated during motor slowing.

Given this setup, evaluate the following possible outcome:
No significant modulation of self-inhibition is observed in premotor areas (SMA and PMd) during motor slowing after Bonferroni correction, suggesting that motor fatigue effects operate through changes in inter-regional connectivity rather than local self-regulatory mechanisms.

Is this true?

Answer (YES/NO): NO